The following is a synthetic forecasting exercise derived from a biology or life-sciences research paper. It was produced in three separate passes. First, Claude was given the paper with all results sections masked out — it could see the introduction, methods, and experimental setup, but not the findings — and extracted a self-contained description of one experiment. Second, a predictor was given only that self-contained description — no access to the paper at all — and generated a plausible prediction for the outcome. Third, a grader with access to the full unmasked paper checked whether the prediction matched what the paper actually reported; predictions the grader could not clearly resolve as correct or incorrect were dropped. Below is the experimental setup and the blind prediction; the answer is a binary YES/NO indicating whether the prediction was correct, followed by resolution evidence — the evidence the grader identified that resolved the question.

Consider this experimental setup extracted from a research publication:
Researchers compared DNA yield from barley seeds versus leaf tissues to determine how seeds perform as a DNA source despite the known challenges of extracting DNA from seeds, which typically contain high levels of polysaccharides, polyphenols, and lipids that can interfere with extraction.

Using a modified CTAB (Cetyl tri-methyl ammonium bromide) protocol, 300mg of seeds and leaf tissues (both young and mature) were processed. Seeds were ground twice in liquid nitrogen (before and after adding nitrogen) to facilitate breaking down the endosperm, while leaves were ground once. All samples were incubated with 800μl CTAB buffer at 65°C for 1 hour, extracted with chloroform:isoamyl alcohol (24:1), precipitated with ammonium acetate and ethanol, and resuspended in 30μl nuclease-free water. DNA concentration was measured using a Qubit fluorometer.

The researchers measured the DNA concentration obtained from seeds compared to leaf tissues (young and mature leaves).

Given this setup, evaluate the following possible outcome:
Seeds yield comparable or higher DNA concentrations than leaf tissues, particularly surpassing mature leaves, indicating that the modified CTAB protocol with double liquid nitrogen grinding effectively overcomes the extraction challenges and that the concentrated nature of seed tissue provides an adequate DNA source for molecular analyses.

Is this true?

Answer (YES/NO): NO